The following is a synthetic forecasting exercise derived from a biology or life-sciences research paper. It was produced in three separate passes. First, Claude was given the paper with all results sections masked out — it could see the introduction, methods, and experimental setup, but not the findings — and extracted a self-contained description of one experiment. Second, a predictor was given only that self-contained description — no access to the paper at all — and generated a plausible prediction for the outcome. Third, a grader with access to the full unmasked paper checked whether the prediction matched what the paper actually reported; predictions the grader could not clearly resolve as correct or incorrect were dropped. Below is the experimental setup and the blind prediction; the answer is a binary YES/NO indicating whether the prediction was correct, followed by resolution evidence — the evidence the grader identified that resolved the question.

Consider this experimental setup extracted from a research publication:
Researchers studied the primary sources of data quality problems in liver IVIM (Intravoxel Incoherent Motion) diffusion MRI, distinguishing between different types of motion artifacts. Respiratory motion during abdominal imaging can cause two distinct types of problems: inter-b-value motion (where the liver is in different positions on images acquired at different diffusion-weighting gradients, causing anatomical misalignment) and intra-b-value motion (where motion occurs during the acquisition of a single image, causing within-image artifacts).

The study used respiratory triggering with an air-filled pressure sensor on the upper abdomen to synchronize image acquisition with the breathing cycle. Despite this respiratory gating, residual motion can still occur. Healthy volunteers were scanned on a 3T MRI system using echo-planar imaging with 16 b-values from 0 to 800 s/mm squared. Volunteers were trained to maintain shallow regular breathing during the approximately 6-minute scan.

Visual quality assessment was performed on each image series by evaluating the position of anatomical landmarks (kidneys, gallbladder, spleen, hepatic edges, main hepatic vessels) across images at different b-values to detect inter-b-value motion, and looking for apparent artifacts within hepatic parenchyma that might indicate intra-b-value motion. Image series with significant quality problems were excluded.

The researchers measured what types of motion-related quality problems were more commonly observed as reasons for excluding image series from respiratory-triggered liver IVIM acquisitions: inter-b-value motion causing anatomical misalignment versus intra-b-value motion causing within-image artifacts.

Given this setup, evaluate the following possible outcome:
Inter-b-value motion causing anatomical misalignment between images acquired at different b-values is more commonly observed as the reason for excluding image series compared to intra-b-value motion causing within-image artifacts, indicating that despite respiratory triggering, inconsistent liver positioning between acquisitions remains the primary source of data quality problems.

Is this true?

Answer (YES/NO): YES